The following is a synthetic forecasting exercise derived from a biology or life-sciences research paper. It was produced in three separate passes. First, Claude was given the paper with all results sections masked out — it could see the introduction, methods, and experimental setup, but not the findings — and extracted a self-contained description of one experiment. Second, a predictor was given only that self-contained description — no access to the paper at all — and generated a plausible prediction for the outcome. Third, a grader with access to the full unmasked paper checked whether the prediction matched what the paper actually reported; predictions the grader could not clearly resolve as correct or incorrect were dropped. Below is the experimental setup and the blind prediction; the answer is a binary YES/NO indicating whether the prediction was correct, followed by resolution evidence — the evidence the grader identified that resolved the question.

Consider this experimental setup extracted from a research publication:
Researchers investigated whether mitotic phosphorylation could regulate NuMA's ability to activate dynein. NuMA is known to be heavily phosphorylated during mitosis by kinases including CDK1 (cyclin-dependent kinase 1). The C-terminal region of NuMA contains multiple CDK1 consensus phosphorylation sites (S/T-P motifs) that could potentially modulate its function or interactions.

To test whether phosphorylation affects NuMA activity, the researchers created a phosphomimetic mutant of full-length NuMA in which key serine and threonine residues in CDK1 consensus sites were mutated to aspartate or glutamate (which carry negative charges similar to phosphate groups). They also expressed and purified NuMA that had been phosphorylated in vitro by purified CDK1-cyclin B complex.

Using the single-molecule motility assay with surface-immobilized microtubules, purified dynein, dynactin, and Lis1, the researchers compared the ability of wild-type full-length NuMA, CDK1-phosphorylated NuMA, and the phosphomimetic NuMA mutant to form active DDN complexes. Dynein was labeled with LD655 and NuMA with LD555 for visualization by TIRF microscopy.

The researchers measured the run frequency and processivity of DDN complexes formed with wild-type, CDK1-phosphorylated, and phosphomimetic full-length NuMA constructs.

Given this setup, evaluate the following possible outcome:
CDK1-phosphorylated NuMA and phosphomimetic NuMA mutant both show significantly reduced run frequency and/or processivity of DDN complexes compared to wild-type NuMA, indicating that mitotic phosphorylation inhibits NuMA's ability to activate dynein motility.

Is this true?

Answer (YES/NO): NO